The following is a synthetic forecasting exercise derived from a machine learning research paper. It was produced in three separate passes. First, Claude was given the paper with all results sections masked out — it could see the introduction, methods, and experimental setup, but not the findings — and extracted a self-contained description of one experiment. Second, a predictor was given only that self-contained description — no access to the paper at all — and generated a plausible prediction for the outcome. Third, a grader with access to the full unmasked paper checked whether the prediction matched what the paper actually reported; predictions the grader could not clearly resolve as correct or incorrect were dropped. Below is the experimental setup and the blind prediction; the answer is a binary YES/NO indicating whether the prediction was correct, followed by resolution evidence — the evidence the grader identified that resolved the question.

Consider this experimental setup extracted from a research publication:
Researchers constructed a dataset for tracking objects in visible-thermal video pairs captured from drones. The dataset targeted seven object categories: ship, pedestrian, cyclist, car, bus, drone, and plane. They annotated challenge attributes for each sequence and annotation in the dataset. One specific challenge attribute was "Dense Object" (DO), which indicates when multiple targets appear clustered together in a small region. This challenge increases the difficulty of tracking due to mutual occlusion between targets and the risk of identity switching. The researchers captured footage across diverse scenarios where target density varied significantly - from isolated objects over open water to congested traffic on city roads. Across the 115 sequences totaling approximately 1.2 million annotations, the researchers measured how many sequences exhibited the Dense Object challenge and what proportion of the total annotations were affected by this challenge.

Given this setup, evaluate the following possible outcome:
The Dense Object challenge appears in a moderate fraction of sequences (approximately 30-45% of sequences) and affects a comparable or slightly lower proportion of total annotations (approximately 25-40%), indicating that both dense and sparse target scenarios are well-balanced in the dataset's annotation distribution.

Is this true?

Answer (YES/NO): NO